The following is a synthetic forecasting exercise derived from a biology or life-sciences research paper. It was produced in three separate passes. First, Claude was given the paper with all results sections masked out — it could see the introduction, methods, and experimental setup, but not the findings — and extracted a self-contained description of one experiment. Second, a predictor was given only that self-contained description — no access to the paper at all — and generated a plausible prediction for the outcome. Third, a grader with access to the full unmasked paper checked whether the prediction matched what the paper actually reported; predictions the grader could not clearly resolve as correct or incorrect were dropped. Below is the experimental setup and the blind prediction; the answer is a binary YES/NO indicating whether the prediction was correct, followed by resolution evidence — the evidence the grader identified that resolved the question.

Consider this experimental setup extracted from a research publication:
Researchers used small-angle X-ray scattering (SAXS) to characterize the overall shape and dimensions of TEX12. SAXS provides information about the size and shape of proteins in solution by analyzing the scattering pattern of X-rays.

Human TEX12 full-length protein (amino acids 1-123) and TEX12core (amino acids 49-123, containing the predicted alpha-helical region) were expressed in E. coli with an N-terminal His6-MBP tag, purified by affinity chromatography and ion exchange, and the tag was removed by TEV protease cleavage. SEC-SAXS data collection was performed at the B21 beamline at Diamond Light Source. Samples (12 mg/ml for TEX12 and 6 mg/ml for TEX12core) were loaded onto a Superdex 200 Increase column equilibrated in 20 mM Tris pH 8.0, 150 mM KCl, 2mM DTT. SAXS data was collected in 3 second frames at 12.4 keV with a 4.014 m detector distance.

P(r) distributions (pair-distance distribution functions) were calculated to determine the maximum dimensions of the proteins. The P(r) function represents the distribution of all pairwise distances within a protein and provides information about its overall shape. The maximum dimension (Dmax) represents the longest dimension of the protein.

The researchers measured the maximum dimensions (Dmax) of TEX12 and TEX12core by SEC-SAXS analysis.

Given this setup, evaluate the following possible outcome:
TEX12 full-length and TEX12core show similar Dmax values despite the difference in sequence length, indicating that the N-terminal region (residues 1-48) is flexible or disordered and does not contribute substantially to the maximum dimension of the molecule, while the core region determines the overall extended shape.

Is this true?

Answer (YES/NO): NO